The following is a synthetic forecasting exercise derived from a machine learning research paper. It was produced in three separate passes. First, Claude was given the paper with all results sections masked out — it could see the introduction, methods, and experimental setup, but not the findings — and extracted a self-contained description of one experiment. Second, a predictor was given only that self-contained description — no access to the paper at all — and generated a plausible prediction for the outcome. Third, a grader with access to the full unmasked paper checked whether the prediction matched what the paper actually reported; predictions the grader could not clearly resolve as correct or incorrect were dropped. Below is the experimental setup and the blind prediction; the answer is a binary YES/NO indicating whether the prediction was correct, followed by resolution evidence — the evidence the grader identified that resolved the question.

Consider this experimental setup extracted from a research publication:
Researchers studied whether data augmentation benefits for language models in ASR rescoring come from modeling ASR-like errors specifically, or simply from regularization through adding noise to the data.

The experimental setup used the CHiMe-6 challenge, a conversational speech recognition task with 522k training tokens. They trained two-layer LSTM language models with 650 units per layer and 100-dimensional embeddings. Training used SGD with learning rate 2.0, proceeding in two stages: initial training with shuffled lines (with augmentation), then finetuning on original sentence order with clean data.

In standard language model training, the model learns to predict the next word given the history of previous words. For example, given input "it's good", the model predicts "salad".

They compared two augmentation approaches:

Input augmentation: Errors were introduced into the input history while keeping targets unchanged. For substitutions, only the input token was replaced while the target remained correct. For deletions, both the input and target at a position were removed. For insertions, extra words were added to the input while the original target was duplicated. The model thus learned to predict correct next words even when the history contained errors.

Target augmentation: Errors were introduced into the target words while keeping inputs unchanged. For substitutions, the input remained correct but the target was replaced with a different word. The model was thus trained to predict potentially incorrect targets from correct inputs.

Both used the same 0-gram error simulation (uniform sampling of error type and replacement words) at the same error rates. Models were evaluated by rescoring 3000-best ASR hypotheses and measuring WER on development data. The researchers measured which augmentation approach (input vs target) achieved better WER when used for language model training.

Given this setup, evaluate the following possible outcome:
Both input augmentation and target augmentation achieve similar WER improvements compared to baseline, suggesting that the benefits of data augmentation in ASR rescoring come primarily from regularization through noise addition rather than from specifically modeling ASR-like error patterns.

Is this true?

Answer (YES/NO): NO